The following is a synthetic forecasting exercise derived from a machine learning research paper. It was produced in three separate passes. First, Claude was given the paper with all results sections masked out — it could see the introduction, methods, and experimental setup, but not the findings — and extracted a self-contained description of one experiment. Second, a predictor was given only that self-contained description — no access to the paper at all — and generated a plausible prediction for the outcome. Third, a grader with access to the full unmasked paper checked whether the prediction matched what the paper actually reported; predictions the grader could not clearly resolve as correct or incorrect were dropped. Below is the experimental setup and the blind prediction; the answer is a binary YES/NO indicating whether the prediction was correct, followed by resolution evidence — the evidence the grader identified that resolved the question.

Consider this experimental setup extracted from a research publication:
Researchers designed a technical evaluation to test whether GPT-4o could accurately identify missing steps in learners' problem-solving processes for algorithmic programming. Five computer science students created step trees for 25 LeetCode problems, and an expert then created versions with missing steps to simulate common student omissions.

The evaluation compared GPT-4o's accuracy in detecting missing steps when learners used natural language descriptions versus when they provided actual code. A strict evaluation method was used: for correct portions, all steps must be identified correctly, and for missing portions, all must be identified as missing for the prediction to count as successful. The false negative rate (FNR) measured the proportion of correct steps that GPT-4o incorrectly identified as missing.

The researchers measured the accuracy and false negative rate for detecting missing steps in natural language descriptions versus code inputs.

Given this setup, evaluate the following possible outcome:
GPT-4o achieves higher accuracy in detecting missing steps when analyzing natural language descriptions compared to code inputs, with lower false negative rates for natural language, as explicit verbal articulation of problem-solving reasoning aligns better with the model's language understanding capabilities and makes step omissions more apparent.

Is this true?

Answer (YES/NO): NO